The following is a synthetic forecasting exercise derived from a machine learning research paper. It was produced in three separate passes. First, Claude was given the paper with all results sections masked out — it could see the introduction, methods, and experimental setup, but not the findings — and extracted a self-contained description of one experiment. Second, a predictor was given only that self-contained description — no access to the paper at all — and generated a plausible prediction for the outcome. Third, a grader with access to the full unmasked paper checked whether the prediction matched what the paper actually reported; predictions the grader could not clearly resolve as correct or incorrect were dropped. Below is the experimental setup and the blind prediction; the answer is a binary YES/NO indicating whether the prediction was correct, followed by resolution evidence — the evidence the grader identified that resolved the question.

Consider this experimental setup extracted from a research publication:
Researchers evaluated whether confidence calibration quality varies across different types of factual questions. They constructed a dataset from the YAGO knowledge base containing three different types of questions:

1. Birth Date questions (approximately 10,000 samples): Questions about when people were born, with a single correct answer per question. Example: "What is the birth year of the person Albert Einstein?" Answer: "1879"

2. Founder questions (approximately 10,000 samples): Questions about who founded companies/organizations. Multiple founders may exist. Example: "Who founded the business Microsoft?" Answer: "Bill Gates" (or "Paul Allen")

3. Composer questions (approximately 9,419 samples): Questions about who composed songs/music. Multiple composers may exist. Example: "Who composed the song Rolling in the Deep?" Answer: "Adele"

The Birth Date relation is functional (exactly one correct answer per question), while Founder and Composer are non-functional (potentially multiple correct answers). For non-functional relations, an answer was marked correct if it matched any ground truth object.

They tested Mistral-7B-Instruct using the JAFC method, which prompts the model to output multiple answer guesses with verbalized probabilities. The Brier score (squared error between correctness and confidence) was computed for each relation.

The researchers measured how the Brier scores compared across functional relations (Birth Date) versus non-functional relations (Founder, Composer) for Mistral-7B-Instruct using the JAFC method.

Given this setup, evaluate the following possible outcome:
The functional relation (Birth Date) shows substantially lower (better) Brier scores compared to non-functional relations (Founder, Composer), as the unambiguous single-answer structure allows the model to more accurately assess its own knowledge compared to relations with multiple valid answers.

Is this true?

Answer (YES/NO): NO